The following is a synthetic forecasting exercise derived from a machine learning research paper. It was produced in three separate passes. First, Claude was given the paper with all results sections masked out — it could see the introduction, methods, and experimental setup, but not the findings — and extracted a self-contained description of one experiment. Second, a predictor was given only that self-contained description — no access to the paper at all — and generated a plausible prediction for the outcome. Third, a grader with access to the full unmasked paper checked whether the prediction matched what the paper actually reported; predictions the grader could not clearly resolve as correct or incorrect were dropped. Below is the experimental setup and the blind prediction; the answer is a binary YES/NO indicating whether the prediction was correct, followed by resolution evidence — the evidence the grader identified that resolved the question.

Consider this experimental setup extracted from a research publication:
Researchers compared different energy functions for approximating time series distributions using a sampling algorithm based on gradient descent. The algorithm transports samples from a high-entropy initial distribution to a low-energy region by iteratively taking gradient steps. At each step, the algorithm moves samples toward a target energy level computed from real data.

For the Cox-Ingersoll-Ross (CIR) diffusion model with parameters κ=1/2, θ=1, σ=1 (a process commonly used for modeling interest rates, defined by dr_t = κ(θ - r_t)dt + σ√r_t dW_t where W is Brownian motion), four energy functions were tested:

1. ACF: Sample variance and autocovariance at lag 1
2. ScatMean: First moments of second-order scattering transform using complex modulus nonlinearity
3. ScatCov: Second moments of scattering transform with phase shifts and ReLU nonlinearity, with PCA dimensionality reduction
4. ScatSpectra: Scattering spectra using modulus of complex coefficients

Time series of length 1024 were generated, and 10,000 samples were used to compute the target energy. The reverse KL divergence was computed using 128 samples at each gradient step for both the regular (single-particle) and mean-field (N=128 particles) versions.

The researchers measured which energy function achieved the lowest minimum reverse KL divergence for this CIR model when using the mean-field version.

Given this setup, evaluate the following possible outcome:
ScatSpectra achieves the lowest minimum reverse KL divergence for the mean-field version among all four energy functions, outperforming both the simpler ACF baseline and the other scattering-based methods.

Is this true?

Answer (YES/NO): YES